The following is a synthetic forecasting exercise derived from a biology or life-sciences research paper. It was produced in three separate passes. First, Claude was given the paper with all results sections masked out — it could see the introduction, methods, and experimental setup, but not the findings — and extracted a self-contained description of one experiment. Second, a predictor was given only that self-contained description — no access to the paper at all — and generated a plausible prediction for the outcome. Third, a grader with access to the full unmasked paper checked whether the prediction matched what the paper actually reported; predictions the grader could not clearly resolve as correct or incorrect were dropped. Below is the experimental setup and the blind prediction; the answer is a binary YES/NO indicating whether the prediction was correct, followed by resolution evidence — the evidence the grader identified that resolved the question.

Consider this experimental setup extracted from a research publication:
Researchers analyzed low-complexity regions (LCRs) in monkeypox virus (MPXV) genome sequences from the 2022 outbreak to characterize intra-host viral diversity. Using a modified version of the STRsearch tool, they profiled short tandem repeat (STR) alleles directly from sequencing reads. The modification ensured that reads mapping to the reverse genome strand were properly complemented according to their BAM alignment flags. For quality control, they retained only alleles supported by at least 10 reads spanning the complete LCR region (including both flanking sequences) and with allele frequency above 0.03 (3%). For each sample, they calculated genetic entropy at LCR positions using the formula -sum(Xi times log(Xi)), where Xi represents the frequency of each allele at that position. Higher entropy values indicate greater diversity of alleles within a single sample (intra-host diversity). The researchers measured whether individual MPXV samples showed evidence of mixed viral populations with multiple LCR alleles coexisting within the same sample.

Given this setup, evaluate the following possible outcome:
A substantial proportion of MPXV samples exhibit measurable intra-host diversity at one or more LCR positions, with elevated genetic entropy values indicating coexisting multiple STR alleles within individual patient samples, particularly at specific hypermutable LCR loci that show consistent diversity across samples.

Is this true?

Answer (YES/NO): YES